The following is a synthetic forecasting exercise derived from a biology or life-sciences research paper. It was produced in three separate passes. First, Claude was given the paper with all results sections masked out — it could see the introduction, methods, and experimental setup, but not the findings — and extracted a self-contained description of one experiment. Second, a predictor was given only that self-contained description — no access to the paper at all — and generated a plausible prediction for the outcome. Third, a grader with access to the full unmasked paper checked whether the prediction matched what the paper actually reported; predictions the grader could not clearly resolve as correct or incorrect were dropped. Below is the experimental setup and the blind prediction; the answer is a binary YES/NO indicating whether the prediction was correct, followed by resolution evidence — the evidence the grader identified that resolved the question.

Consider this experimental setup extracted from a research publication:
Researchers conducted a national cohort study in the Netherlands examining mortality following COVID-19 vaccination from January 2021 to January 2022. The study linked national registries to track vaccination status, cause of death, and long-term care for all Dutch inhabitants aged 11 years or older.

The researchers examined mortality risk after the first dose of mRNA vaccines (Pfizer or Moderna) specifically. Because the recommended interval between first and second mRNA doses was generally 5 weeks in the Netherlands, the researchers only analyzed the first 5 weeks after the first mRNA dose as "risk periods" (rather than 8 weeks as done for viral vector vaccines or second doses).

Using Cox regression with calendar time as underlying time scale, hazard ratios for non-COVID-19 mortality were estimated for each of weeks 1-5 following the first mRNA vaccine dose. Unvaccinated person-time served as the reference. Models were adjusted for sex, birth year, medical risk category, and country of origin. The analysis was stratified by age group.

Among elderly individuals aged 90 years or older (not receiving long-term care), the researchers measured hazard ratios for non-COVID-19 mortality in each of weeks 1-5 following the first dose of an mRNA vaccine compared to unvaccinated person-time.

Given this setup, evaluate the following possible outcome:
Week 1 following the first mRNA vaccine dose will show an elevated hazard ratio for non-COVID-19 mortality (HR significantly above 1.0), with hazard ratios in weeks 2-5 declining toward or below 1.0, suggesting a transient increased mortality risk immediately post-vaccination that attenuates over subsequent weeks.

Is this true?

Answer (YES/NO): NO